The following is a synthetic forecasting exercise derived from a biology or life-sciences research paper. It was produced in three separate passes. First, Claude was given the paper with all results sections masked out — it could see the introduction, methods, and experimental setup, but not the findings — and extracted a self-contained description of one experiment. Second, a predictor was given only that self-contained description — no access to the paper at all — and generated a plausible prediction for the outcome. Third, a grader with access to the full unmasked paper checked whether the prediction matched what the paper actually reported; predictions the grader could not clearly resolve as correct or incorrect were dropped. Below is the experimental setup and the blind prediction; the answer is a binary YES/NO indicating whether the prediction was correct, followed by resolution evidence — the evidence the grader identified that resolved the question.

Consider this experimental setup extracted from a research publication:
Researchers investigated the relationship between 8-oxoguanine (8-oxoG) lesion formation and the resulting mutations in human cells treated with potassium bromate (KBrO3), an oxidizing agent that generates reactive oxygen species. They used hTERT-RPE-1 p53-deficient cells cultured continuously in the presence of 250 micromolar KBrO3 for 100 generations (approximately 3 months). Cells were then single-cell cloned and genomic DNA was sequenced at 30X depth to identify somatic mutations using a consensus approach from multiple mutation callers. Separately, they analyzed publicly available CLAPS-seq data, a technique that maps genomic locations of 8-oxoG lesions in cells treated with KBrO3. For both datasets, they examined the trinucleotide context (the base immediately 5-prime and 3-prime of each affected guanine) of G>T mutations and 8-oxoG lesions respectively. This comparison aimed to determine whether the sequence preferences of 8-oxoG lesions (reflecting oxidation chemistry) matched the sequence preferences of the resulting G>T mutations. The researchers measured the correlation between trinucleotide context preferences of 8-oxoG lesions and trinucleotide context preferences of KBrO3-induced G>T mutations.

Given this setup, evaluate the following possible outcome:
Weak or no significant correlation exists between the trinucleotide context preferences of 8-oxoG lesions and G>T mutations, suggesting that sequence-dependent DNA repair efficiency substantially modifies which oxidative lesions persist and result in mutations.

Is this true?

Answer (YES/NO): NO